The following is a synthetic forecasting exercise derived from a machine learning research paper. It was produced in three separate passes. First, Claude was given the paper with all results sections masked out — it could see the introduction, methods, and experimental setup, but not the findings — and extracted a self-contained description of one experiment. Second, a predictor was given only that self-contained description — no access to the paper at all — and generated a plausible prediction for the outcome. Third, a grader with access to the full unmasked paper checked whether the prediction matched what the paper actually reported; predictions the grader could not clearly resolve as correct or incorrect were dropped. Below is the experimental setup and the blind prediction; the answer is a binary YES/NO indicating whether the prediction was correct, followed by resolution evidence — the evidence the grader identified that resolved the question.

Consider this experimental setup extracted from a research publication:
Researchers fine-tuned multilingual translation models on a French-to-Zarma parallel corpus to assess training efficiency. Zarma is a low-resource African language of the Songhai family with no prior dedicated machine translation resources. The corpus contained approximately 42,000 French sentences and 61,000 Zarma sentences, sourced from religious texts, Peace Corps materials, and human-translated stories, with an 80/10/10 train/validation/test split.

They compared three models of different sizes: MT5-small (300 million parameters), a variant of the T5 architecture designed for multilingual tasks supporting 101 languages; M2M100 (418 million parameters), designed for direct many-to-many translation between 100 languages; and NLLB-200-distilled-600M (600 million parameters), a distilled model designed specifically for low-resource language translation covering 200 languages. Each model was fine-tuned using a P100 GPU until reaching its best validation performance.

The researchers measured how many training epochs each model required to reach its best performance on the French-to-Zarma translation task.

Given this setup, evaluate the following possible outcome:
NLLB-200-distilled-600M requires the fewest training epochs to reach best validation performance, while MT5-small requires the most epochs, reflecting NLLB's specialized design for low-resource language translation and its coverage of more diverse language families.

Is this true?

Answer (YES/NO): NO